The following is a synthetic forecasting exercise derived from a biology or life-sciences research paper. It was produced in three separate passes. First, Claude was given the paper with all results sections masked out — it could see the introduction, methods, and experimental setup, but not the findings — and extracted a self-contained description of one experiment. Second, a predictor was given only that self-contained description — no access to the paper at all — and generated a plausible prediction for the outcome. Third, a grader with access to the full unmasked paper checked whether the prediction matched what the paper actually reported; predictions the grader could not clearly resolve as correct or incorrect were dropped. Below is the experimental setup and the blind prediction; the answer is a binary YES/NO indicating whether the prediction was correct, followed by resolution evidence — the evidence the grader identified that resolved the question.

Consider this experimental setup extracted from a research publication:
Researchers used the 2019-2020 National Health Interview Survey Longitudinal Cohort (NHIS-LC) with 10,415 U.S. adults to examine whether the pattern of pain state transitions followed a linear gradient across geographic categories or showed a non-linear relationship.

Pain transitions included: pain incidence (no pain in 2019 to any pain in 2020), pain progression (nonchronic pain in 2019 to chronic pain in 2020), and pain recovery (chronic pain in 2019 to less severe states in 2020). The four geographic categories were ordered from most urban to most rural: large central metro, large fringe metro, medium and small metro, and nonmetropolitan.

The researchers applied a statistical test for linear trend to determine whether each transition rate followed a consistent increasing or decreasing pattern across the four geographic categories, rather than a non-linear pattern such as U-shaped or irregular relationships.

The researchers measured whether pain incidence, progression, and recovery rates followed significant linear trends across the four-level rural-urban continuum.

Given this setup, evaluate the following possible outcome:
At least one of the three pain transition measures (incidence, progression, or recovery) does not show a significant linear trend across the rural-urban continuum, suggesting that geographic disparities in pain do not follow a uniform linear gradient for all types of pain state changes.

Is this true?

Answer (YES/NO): YES